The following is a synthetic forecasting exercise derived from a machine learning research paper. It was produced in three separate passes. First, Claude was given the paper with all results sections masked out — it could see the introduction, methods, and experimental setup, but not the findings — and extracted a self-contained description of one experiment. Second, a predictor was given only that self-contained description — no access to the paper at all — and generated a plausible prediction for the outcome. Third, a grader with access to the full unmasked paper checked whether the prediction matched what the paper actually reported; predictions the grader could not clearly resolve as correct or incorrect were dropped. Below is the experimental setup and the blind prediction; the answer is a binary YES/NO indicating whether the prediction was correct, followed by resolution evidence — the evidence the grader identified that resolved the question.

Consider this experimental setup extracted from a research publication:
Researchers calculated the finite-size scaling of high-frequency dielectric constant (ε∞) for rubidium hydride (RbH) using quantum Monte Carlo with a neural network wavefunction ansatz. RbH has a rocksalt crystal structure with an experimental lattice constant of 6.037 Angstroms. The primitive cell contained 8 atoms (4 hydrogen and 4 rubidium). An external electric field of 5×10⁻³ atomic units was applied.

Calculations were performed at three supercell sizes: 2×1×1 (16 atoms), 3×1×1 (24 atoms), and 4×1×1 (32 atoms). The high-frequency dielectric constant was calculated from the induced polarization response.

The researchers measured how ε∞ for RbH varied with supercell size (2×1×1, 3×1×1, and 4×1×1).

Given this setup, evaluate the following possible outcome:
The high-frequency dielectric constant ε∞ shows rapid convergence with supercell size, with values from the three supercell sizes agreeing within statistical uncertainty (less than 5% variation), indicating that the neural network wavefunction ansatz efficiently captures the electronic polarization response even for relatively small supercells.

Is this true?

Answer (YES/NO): NO